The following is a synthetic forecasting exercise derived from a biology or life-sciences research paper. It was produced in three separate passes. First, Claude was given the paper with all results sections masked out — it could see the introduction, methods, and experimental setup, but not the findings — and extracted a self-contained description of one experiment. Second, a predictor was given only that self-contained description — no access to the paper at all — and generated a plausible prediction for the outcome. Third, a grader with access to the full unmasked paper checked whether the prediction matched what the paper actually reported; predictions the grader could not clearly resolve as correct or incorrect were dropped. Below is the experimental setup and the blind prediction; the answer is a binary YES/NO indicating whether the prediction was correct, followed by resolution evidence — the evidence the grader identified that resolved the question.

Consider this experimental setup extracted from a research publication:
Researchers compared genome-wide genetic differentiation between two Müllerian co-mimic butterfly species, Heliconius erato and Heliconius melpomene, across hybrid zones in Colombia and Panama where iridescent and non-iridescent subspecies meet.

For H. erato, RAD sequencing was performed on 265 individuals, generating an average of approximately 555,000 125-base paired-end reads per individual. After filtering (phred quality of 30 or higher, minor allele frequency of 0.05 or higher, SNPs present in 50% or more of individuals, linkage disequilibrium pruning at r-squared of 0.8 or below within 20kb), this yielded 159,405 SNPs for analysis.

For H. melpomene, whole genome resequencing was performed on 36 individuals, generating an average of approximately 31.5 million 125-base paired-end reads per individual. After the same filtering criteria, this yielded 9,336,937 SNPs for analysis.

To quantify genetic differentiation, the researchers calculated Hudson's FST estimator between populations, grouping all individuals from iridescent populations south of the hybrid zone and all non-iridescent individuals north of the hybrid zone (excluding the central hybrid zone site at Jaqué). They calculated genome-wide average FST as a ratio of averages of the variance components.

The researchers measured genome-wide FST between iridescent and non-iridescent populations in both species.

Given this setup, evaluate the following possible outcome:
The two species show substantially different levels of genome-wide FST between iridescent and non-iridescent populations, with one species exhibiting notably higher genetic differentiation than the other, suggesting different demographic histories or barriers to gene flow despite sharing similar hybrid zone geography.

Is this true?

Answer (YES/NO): YES